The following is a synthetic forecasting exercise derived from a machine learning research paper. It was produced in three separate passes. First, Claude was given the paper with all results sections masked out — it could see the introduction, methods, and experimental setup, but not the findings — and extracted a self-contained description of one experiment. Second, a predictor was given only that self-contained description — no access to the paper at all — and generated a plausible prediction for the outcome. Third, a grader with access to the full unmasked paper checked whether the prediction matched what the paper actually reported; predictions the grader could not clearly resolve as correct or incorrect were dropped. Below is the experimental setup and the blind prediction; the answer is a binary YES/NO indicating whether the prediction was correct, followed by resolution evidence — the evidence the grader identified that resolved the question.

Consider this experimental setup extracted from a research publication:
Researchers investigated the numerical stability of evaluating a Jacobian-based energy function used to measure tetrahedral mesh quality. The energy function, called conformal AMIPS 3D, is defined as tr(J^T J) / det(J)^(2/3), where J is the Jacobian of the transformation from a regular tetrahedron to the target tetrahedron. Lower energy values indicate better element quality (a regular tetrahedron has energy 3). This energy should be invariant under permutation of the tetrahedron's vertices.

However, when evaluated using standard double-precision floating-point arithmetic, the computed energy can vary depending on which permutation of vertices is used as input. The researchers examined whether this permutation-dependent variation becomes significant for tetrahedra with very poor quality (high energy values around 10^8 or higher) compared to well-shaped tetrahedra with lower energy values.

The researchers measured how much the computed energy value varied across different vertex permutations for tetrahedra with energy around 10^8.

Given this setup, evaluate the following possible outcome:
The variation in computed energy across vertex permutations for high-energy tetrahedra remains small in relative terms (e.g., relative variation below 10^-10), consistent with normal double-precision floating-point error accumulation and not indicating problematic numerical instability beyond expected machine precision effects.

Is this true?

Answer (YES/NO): NO